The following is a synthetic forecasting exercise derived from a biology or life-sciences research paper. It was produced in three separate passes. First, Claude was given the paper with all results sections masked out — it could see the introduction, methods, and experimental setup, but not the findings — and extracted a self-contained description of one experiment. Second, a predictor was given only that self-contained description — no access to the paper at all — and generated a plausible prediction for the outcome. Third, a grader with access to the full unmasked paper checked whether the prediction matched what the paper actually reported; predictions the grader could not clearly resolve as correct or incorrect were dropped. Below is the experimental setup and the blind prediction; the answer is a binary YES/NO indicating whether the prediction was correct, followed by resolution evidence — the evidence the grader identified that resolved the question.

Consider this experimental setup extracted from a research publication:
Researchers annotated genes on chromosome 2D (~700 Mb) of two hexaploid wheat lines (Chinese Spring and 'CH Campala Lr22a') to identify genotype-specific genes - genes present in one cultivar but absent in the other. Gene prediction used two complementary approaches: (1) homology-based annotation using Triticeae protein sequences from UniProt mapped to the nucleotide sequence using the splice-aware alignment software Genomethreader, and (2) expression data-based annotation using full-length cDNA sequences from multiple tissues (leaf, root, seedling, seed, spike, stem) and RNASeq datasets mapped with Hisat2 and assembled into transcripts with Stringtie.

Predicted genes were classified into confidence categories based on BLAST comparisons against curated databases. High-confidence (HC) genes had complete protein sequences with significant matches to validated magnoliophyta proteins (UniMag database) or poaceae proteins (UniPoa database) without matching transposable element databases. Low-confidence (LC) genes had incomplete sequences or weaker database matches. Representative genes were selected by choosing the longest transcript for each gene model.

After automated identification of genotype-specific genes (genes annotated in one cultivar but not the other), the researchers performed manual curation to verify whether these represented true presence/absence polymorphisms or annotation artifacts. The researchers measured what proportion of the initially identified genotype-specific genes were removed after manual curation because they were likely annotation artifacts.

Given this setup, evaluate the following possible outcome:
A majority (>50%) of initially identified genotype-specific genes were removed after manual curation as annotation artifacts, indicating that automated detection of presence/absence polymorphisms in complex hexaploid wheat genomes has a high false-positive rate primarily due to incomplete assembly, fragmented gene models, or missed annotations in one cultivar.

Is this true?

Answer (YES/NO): YES